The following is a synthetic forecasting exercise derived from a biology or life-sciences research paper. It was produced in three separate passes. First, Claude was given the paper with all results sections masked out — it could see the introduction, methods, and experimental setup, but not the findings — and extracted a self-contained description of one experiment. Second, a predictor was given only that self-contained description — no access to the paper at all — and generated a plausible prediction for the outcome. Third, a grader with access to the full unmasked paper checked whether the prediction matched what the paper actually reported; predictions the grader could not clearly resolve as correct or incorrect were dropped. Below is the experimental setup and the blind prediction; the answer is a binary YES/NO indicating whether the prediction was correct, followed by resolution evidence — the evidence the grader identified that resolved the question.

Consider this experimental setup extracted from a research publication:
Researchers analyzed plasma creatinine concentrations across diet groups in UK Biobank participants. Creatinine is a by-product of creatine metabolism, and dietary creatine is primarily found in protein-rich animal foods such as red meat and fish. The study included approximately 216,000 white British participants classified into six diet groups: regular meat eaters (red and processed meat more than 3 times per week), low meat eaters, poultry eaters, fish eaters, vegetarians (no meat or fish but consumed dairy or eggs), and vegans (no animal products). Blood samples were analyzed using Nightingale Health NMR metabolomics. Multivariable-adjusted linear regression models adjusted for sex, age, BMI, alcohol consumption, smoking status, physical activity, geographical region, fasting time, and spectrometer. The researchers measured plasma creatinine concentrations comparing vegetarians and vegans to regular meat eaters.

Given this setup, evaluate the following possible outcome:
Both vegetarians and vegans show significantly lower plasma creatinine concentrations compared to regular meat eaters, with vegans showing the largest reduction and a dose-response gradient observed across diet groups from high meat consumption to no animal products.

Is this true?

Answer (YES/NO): YES